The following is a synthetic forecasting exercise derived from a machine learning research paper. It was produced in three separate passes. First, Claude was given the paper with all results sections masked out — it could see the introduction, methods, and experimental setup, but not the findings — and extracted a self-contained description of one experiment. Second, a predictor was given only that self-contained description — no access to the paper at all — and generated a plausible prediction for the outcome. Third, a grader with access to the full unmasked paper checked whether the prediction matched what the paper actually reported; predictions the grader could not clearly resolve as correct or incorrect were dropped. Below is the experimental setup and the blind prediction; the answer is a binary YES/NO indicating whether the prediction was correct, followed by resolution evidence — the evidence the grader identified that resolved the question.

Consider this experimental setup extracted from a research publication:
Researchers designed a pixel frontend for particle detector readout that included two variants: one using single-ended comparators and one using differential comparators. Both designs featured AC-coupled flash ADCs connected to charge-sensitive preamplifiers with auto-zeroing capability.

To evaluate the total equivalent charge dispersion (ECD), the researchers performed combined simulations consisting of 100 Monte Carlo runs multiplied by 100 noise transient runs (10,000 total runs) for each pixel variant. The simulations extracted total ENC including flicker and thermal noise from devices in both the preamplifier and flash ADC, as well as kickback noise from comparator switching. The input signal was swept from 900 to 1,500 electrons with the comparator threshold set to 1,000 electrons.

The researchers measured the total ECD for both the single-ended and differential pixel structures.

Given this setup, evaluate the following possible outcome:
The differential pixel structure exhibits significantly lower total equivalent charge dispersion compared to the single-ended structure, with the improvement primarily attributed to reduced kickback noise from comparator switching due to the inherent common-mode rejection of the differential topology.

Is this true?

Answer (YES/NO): NO